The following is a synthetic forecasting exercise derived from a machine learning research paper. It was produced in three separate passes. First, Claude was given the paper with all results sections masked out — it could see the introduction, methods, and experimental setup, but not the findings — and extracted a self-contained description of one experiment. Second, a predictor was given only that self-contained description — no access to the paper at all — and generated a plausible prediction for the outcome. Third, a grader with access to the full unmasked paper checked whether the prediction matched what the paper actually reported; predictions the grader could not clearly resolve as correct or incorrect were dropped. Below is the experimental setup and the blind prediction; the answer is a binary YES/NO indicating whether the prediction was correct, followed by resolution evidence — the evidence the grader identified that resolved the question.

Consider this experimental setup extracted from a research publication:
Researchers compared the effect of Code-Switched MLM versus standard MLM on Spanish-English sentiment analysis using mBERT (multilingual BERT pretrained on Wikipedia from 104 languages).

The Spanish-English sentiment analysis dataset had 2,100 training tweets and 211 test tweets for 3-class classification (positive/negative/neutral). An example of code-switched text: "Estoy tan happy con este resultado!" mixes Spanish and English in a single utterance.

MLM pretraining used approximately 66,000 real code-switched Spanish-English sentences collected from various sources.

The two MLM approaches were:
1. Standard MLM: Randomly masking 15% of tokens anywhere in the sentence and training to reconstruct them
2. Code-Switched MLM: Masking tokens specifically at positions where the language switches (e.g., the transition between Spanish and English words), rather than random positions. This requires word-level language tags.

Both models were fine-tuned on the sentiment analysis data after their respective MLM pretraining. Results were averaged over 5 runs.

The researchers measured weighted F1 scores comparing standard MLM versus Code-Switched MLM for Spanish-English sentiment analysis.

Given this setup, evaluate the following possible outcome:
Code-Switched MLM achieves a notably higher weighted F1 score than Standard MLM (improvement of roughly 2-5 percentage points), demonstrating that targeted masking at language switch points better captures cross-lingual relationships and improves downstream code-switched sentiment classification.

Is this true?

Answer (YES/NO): NO